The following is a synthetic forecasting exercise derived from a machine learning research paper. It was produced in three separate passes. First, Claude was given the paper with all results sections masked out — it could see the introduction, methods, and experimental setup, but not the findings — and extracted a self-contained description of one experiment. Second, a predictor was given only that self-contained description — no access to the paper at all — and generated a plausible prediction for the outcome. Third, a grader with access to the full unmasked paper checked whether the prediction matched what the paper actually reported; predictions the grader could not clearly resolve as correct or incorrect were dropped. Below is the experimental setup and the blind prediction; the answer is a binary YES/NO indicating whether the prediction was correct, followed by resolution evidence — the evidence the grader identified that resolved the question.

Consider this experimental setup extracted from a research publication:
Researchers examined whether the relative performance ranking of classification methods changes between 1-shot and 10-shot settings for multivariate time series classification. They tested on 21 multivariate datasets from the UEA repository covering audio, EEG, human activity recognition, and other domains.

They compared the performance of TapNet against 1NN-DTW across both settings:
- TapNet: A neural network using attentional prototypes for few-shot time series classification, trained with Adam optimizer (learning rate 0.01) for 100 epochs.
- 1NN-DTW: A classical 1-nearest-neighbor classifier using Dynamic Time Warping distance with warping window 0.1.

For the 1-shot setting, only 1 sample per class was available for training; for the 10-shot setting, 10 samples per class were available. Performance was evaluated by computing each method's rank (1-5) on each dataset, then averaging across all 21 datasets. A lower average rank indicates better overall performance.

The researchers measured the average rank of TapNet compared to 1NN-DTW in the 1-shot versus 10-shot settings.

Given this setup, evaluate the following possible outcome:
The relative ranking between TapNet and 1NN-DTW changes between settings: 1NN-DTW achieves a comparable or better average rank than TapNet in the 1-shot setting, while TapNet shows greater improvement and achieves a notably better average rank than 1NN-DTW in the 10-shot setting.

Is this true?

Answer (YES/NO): NO